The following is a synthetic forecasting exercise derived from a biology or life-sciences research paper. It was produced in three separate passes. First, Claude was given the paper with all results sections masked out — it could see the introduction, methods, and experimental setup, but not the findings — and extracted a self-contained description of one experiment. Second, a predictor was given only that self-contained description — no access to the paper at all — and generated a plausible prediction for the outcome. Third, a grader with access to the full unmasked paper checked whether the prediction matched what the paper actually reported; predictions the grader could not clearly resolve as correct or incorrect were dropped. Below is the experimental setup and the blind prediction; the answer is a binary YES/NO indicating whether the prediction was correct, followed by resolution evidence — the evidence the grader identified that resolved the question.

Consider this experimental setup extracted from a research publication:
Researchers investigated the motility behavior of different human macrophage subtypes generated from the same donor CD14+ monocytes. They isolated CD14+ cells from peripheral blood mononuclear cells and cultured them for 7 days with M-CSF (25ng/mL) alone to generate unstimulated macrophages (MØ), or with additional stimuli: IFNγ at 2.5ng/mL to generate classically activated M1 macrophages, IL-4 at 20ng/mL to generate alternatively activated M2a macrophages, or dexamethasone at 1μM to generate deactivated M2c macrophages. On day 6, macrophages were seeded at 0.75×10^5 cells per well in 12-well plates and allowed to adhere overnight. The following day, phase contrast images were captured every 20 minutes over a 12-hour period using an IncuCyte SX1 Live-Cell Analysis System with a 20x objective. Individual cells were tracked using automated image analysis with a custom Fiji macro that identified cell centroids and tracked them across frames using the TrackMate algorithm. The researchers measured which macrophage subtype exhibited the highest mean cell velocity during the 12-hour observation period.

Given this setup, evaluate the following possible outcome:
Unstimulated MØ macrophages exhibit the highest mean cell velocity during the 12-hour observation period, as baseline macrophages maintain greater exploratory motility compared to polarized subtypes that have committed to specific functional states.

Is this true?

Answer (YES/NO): NO